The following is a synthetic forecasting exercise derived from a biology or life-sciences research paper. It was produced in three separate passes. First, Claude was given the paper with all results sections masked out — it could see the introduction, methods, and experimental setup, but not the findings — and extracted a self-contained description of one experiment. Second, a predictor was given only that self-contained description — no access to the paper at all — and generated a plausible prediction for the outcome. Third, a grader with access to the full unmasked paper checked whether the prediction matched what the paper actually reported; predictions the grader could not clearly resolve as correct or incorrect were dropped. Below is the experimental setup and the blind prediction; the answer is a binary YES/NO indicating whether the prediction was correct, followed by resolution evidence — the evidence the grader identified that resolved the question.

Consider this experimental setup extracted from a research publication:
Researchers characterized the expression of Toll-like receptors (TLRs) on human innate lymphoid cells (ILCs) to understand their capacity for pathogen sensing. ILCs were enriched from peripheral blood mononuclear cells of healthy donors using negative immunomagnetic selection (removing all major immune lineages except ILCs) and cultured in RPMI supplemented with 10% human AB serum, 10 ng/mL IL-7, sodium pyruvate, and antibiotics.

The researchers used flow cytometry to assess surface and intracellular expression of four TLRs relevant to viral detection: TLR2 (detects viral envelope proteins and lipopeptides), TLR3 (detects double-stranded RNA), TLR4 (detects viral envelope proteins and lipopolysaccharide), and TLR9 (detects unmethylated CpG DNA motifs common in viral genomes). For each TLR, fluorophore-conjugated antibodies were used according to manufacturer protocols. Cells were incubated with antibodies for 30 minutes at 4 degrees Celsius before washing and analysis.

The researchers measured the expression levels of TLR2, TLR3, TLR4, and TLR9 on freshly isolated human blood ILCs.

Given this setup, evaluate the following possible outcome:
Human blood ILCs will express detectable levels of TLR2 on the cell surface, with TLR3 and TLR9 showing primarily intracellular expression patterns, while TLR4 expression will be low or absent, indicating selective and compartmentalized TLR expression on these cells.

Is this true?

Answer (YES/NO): NO